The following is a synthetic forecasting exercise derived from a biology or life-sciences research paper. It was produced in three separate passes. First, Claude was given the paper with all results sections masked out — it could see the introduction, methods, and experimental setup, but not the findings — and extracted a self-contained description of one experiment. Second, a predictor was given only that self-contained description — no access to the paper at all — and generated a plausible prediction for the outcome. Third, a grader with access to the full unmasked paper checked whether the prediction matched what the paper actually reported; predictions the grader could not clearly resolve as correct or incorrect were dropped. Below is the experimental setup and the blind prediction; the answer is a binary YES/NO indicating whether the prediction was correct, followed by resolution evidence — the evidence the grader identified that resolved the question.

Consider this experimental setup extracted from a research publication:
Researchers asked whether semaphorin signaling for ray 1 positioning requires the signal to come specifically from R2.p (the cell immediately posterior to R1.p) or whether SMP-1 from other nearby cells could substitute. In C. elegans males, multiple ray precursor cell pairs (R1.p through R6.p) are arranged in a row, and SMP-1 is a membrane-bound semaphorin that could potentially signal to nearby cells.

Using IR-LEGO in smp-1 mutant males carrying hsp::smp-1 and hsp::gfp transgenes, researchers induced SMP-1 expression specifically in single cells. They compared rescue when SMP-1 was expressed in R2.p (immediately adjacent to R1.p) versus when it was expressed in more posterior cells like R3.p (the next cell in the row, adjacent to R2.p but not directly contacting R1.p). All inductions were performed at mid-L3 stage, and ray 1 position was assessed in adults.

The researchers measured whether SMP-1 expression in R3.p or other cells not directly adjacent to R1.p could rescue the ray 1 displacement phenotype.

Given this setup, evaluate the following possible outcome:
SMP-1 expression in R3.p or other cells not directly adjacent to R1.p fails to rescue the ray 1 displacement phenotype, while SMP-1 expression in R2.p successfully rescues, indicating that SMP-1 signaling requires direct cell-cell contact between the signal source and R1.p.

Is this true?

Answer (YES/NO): YES